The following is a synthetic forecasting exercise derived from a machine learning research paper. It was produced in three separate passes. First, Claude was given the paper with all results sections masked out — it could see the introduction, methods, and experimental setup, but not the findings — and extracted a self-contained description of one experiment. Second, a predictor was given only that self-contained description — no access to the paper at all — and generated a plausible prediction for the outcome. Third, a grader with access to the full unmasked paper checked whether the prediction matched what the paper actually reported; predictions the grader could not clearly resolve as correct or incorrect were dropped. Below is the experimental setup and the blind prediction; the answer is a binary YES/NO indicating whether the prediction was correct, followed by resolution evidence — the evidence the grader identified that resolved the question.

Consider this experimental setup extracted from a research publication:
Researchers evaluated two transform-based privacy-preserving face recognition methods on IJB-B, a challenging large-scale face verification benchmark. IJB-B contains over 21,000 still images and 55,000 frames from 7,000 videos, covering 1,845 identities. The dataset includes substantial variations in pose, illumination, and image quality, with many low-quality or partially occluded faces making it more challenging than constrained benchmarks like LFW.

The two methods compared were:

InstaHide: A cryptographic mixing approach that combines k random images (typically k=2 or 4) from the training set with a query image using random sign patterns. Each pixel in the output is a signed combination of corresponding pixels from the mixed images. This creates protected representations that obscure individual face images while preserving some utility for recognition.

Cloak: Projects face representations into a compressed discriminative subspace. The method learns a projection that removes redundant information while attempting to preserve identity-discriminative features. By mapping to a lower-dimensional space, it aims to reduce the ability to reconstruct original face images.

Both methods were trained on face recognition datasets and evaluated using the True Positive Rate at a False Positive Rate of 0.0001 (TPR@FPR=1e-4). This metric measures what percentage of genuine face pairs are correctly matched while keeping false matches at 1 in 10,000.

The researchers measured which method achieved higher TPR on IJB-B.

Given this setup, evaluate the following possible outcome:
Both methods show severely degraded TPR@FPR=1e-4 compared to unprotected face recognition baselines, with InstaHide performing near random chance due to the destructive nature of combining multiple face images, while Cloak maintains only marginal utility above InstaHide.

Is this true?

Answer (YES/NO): NO